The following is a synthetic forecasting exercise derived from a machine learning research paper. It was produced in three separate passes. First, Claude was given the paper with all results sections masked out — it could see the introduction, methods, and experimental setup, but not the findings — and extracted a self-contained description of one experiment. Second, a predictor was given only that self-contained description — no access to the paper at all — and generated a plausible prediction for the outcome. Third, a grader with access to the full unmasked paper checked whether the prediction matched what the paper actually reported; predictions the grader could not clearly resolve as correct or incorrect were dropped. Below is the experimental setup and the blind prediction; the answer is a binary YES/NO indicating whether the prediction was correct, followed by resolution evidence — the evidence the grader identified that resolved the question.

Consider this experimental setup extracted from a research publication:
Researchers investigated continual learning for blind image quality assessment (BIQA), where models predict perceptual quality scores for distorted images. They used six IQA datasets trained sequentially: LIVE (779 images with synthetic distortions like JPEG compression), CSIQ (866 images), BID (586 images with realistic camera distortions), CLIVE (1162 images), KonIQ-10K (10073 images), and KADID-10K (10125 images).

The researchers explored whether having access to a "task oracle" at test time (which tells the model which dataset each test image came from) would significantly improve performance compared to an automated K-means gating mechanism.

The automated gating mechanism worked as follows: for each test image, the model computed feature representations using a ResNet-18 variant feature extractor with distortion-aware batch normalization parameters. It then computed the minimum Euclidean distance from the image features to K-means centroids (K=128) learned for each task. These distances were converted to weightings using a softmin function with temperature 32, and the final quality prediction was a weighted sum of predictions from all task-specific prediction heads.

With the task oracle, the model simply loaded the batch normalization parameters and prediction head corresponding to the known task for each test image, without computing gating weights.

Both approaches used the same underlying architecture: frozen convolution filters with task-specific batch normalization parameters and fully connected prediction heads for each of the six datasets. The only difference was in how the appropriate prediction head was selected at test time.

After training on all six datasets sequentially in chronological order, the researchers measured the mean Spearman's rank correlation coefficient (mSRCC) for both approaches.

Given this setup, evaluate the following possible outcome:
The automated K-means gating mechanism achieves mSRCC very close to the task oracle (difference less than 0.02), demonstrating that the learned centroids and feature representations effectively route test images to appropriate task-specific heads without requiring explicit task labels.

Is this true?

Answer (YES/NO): YES